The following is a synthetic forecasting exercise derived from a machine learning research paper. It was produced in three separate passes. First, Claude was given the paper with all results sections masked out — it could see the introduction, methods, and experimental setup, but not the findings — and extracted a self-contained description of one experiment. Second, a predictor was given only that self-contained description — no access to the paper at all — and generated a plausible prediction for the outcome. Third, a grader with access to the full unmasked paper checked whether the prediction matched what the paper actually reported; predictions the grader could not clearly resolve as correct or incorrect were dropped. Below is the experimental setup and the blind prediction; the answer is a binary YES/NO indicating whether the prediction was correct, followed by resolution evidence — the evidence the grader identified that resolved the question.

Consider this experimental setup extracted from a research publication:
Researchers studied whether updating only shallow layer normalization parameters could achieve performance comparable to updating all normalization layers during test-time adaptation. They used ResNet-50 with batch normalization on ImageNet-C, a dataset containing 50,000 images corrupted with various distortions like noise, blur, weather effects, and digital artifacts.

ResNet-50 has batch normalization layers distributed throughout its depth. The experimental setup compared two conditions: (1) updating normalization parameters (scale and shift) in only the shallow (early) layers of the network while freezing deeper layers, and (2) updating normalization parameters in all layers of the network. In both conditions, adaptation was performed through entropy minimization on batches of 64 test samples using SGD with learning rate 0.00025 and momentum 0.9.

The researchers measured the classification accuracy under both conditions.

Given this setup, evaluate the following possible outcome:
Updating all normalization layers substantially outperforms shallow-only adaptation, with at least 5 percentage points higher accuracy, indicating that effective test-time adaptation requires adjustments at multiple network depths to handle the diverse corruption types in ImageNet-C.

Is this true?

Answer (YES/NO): NO